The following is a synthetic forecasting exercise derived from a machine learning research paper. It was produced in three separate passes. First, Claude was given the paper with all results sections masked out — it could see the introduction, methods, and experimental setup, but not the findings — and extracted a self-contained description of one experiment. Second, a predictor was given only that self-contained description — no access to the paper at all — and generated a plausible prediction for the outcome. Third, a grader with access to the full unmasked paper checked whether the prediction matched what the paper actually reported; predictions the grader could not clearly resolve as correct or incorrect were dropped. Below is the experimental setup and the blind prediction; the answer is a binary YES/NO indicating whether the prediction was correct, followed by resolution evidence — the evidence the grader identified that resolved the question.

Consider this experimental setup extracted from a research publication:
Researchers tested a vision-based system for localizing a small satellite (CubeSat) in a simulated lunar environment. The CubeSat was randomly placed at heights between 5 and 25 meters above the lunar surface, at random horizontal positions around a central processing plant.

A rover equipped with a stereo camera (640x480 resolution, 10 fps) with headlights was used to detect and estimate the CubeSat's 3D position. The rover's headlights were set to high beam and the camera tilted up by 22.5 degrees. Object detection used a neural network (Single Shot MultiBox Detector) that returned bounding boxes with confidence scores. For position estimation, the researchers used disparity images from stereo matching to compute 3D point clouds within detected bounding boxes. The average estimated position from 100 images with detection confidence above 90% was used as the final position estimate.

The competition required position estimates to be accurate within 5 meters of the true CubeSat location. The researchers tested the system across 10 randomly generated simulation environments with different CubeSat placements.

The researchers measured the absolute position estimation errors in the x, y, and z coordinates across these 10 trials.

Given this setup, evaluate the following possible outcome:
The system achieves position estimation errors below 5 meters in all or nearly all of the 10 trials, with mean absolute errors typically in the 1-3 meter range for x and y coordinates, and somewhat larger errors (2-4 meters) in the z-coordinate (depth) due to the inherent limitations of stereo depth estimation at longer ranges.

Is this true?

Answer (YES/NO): NO